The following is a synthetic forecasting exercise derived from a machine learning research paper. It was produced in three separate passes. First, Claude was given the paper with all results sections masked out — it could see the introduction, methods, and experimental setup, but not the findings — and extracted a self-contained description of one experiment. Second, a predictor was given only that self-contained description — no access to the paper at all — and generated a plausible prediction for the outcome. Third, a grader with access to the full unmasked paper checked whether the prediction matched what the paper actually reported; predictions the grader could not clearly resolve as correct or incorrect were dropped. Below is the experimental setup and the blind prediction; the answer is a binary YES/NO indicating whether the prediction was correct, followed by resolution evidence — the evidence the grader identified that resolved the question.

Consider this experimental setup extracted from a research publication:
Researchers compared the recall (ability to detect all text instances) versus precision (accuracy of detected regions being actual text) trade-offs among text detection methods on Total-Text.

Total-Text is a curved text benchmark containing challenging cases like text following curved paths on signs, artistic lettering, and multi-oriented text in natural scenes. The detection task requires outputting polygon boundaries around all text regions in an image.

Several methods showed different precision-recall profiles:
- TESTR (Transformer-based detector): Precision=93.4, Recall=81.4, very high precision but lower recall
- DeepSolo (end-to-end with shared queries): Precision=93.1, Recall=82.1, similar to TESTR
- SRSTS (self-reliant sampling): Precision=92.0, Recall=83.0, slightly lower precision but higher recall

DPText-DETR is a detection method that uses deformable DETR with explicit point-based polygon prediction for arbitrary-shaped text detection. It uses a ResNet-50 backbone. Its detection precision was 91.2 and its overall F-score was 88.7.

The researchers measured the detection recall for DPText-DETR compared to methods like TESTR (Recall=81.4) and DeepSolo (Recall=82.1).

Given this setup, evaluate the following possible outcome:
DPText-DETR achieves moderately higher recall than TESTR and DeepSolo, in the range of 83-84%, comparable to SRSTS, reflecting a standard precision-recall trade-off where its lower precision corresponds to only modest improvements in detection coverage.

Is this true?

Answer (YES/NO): NO